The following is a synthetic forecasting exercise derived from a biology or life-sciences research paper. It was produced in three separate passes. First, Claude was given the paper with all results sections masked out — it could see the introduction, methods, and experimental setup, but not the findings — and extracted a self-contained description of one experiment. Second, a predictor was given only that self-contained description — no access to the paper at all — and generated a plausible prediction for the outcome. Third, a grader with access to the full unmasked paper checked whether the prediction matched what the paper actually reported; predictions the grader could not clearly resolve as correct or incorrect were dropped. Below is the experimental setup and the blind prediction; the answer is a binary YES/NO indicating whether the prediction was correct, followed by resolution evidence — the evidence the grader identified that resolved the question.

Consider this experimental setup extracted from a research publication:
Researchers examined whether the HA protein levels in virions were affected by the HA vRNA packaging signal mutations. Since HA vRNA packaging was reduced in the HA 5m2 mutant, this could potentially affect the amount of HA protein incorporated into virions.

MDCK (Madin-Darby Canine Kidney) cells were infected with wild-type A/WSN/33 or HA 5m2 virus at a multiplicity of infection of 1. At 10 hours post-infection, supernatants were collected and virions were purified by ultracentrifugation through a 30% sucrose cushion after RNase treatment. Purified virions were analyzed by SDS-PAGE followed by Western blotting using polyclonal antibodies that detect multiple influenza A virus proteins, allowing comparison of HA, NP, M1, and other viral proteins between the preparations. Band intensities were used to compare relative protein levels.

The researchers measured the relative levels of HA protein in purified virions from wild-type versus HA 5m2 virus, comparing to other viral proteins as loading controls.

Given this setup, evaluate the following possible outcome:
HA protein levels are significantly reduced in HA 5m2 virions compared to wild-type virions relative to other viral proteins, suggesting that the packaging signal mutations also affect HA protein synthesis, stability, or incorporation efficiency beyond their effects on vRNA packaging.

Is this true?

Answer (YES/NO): NO